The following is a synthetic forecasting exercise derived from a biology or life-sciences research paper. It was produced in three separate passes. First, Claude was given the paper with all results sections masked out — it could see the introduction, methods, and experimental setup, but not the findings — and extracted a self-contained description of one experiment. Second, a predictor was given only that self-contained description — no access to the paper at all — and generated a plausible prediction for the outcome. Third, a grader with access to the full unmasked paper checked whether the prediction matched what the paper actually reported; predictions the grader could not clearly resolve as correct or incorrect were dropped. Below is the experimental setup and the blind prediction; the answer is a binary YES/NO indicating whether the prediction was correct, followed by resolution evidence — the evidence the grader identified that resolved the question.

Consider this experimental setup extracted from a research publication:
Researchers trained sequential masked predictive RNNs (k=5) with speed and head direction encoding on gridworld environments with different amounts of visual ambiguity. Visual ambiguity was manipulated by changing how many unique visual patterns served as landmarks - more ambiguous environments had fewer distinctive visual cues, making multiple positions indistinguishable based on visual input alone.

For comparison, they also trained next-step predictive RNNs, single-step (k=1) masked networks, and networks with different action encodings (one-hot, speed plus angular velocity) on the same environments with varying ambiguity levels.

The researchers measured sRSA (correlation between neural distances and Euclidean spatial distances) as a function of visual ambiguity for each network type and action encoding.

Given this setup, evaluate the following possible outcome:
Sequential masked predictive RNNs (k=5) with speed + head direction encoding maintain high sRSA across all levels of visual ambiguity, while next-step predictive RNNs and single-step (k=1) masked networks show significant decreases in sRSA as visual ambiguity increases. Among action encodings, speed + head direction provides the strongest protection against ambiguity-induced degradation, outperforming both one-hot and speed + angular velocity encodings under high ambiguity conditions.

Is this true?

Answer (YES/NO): YES